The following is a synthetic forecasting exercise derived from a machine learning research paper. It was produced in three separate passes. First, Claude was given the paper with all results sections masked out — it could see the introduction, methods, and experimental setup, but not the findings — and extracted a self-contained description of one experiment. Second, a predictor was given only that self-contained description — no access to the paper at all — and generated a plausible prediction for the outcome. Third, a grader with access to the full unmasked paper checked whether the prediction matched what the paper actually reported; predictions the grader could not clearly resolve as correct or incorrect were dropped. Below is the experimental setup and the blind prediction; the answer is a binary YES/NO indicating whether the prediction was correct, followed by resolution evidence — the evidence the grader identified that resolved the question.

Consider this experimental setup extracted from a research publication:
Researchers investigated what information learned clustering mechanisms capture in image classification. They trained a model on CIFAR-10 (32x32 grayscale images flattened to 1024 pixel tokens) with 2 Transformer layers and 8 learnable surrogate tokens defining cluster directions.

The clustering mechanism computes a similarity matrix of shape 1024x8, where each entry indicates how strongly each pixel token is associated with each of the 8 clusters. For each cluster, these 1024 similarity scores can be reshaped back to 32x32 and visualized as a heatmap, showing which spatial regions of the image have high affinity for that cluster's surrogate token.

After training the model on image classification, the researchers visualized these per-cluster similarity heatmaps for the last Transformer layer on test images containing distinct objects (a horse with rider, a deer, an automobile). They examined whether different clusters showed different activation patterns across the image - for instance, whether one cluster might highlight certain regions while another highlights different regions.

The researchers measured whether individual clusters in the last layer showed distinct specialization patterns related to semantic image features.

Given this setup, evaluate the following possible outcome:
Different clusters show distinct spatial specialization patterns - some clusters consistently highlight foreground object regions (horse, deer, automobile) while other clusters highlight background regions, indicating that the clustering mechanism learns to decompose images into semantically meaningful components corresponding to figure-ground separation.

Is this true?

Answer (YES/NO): YES